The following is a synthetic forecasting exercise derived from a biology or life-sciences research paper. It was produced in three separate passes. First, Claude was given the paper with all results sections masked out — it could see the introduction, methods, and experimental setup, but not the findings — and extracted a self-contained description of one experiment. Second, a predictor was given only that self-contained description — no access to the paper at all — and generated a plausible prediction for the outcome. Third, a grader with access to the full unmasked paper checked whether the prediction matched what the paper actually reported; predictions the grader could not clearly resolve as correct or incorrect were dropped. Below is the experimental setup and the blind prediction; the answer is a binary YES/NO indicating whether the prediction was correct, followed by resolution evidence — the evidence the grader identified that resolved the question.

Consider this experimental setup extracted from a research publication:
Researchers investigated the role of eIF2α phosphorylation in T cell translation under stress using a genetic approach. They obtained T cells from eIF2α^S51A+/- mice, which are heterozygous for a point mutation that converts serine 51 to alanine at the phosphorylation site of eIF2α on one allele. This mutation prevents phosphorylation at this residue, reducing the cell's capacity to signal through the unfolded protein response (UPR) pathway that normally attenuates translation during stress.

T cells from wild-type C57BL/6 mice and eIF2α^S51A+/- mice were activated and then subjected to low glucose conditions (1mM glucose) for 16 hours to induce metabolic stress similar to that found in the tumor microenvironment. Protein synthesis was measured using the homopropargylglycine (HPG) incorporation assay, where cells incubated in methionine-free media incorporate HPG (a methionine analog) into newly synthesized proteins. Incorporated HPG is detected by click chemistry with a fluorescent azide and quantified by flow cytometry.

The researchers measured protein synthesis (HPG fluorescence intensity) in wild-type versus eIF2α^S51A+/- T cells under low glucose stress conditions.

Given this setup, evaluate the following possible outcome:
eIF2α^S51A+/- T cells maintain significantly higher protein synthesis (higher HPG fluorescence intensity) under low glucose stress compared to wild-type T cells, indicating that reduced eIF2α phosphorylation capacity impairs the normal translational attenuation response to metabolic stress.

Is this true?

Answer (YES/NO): YES